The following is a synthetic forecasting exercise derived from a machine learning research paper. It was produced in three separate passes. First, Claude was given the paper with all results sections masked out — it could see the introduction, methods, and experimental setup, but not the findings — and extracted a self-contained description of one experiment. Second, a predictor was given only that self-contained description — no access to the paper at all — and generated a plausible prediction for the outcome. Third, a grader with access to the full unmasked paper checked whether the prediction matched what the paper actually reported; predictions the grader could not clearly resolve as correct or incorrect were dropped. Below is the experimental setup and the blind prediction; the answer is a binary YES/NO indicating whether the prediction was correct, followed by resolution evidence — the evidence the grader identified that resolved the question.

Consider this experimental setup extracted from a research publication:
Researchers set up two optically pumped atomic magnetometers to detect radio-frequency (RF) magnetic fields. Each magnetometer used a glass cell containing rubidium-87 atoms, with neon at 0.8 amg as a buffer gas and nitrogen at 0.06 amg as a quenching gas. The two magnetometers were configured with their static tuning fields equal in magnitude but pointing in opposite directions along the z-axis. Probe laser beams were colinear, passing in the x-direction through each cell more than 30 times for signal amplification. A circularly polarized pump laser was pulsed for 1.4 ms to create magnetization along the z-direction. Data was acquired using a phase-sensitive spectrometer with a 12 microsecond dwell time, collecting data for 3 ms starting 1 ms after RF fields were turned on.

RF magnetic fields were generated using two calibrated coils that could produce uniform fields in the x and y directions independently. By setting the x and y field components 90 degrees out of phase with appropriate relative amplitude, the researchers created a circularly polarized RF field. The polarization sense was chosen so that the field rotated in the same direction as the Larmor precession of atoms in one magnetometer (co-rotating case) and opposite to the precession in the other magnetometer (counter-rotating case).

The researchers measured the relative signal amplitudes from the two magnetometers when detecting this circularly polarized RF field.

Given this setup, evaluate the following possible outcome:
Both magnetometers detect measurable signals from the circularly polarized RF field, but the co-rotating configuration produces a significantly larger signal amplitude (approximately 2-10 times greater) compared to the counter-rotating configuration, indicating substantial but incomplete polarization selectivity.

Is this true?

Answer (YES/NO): NO